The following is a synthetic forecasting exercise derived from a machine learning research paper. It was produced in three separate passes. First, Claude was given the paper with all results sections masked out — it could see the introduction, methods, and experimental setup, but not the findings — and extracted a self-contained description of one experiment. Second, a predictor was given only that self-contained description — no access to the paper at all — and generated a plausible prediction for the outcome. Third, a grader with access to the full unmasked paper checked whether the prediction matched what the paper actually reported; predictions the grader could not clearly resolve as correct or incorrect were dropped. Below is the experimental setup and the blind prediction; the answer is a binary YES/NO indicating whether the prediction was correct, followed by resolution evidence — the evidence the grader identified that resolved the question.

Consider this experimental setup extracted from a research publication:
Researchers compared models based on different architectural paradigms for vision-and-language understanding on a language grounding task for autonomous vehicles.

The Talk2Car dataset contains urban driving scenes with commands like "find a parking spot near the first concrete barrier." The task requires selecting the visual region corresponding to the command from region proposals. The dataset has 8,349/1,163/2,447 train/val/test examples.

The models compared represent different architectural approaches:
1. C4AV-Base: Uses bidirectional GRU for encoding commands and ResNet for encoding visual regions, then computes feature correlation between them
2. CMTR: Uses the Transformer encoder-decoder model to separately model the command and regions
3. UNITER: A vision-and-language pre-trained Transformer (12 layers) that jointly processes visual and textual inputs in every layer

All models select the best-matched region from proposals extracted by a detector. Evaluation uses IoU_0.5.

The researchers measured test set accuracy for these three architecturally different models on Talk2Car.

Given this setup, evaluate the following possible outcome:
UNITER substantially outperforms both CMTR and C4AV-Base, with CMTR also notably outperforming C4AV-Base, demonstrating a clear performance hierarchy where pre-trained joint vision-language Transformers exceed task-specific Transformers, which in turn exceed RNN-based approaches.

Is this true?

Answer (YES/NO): NO